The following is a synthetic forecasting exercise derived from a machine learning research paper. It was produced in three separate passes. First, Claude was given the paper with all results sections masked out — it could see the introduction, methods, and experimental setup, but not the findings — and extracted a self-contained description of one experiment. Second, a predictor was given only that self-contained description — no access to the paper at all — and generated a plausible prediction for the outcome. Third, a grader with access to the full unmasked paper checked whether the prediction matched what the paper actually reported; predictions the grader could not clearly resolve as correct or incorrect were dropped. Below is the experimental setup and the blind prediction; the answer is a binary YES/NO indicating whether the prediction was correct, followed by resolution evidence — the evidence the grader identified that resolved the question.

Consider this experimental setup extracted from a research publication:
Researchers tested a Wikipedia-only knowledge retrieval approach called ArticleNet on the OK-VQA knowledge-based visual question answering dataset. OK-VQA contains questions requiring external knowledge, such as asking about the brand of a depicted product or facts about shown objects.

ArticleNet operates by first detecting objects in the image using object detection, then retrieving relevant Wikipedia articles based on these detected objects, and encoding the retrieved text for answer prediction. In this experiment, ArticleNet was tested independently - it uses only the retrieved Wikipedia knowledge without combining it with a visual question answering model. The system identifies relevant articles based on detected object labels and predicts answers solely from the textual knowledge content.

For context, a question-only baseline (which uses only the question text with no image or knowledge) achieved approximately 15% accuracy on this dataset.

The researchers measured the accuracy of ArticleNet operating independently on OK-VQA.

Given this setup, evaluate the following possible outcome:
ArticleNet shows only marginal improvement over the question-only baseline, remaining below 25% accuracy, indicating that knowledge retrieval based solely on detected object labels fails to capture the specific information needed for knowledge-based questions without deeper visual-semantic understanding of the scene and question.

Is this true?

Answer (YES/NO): NO